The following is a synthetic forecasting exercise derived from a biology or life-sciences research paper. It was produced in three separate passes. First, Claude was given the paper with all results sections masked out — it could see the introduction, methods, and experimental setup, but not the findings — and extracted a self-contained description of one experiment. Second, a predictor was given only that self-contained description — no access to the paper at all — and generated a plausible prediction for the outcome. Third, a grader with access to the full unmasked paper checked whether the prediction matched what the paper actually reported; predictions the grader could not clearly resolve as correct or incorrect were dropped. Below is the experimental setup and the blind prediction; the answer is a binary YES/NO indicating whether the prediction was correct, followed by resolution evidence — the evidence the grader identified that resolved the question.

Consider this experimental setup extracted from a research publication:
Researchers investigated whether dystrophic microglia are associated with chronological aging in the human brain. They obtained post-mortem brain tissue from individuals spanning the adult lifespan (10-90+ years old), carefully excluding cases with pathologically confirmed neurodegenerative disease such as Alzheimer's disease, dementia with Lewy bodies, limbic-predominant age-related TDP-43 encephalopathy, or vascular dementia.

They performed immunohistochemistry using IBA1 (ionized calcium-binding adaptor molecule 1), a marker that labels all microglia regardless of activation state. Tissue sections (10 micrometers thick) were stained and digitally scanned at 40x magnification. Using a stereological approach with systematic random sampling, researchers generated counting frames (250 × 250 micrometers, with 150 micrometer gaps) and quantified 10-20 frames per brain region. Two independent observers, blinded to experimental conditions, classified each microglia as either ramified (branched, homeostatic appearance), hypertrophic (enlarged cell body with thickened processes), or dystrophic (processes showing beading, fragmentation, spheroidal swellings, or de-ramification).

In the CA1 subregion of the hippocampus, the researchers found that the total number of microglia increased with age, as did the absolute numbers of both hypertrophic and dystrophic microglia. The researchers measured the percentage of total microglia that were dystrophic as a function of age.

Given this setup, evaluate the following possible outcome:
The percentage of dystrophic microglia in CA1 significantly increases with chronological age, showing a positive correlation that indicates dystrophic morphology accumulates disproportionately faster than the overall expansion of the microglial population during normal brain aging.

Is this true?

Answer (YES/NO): NO